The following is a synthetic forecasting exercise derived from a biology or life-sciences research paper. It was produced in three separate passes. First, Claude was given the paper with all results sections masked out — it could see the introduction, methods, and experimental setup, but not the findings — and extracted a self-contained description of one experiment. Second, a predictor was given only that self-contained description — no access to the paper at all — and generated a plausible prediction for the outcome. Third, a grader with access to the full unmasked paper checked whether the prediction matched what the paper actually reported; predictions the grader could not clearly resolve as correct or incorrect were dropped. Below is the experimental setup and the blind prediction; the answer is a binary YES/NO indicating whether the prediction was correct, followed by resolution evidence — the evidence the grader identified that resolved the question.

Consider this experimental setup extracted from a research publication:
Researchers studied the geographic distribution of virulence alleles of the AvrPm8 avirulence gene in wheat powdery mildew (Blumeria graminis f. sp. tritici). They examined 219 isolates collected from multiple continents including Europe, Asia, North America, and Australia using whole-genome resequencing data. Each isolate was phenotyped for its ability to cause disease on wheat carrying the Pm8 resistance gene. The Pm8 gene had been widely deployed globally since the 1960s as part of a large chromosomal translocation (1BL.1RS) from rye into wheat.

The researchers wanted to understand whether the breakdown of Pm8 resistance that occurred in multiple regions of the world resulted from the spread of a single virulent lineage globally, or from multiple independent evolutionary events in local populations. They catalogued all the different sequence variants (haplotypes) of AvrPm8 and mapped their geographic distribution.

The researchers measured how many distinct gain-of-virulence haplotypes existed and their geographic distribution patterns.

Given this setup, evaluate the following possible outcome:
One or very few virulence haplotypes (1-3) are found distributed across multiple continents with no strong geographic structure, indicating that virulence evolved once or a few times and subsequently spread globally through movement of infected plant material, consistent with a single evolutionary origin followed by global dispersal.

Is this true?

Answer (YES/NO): NO